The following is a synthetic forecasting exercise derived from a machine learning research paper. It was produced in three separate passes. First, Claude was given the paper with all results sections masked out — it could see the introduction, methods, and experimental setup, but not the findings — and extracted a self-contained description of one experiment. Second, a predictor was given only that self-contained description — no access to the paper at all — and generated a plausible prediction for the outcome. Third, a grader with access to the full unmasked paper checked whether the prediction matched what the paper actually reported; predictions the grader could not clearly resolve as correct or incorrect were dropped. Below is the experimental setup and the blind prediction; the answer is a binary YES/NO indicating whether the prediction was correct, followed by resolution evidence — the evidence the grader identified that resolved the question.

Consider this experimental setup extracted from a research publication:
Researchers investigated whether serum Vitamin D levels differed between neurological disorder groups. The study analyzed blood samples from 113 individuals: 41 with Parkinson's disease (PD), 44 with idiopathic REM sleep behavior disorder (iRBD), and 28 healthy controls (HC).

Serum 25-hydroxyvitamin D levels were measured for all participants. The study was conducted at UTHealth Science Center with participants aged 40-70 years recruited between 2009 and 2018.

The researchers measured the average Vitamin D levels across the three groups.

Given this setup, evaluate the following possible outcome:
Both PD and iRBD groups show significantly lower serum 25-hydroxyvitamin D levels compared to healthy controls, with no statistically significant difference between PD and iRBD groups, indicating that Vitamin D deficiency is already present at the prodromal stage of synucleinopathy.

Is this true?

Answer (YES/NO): NO